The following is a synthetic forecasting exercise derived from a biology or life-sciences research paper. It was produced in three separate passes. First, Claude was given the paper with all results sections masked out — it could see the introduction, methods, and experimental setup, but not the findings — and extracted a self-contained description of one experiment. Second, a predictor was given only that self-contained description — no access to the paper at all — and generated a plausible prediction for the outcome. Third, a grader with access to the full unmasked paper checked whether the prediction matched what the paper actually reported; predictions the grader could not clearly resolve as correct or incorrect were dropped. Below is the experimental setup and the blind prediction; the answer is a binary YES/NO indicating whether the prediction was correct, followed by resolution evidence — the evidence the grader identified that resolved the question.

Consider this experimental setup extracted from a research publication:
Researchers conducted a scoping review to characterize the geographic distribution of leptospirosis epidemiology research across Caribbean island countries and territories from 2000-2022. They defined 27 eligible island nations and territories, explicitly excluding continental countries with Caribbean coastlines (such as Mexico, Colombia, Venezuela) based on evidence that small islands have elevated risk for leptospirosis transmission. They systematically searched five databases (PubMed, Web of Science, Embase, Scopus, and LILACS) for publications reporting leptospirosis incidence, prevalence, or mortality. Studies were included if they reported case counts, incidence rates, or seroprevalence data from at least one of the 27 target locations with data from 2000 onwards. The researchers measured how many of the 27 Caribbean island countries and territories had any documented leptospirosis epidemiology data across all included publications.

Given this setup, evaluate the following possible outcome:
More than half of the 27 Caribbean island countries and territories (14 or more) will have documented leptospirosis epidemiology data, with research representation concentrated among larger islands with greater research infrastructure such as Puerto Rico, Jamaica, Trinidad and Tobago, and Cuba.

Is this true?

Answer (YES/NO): NO